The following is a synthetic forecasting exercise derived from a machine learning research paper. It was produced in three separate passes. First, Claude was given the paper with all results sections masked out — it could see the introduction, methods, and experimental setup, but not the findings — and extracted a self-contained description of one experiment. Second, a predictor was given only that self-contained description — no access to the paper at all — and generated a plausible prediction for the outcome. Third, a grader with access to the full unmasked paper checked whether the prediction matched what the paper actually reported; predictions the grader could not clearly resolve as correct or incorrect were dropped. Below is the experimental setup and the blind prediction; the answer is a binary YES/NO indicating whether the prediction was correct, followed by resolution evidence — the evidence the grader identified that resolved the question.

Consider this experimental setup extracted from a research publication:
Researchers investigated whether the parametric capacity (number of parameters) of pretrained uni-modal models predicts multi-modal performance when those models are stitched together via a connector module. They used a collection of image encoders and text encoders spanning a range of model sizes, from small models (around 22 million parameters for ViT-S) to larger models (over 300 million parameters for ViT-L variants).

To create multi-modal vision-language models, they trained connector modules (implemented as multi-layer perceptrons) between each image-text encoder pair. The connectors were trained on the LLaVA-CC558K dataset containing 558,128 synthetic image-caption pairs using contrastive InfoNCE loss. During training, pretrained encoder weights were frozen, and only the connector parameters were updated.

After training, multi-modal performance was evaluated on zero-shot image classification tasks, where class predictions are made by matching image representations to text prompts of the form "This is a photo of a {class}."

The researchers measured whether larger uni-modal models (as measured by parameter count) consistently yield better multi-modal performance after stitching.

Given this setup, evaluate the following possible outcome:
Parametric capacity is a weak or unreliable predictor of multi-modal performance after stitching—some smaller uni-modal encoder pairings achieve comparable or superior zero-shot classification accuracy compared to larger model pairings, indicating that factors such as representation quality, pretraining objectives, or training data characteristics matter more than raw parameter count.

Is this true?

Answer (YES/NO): YES